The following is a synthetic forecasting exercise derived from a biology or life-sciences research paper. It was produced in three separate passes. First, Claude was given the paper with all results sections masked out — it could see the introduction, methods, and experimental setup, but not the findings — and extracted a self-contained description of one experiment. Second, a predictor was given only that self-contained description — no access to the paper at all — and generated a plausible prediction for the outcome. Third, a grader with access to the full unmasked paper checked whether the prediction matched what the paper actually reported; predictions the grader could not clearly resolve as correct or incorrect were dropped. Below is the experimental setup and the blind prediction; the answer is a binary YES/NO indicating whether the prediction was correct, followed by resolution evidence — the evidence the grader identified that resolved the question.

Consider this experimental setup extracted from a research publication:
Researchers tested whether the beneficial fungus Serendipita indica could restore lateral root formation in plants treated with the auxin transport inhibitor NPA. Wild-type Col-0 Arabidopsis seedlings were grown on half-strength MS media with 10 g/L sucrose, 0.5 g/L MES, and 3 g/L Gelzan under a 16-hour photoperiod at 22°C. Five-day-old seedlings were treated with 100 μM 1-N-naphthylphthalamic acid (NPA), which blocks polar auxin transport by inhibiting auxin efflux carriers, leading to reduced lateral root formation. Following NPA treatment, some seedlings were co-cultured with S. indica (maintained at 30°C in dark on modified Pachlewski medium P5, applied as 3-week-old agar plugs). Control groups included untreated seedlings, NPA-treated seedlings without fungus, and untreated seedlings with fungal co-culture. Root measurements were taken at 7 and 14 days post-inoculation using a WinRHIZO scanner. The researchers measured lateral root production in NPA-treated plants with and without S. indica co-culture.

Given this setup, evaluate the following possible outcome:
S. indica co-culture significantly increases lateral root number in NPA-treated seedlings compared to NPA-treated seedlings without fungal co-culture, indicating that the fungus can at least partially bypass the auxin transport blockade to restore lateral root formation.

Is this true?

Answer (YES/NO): YES